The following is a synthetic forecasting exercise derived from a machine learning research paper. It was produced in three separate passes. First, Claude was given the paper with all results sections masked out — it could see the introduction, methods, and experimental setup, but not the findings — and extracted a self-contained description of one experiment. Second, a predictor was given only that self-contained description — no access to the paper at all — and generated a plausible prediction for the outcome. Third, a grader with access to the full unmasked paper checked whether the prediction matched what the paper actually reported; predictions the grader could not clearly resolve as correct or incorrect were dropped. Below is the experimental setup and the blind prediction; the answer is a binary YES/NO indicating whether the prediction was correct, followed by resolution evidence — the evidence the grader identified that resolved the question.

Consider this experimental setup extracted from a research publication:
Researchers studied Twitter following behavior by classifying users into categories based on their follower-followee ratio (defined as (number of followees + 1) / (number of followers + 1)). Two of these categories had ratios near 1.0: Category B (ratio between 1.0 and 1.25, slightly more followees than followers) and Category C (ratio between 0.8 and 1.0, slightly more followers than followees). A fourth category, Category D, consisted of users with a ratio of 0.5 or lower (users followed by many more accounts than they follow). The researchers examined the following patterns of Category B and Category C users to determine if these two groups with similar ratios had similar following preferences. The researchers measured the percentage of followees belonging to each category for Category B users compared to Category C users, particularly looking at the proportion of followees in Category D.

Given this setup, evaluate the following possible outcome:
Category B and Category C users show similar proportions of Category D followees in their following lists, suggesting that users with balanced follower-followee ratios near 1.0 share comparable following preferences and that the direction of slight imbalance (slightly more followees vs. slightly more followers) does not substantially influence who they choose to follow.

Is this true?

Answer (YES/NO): NO